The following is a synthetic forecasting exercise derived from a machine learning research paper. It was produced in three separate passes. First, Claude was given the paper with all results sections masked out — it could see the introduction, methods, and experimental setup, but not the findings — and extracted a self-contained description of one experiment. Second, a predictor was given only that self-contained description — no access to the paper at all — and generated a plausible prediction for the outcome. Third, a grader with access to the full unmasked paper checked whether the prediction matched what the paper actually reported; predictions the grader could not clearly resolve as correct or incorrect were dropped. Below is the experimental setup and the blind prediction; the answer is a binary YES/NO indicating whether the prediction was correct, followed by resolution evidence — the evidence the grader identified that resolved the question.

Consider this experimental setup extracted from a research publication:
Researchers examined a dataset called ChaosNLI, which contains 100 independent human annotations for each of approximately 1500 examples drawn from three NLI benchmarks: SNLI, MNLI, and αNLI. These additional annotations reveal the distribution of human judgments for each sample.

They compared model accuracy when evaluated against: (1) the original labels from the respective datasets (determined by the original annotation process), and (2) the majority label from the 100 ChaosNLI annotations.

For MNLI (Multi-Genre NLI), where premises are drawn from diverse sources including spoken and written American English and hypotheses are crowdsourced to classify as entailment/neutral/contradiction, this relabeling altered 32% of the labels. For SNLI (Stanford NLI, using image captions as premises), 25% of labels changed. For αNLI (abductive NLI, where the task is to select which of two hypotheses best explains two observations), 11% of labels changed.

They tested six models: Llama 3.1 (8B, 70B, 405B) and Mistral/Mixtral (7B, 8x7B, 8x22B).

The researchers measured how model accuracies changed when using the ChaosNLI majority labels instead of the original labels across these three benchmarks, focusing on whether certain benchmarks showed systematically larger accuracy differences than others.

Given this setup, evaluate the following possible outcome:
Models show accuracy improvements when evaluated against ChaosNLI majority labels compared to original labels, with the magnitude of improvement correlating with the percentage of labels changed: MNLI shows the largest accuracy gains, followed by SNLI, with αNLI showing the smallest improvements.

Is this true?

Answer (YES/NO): NO